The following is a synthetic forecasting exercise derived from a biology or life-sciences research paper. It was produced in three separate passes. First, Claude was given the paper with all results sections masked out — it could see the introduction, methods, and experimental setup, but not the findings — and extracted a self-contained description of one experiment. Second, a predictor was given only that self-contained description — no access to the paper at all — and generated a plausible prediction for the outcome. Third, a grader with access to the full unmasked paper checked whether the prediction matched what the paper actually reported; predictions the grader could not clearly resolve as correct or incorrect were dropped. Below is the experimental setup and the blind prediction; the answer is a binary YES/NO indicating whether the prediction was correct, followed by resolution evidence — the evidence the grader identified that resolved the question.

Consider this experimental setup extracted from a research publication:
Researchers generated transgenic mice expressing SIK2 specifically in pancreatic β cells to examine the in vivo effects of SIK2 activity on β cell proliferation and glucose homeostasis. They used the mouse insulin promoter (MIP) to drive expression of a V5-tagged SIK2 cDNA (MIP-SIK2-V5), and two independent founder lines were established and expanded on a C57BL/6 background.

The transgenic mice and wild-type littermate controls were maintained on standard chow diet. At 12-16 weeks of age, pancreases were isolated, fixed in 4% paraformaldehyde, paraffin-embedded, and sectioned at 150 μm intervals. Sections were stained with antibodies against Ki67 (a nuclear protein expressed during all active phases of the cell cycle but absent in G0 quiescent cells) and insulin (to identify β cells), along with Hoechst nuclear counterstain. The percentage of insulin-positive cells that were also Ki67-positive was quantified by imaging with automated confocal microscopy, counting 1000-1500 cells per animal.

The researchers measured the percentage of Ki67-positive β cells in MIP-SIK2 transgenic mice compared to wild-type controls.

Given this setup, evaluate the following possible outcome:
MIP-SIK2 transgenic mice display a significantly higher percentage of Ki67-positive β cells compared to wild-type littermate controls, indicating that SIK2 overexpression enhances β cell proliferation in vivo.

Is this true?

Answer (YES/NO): YES